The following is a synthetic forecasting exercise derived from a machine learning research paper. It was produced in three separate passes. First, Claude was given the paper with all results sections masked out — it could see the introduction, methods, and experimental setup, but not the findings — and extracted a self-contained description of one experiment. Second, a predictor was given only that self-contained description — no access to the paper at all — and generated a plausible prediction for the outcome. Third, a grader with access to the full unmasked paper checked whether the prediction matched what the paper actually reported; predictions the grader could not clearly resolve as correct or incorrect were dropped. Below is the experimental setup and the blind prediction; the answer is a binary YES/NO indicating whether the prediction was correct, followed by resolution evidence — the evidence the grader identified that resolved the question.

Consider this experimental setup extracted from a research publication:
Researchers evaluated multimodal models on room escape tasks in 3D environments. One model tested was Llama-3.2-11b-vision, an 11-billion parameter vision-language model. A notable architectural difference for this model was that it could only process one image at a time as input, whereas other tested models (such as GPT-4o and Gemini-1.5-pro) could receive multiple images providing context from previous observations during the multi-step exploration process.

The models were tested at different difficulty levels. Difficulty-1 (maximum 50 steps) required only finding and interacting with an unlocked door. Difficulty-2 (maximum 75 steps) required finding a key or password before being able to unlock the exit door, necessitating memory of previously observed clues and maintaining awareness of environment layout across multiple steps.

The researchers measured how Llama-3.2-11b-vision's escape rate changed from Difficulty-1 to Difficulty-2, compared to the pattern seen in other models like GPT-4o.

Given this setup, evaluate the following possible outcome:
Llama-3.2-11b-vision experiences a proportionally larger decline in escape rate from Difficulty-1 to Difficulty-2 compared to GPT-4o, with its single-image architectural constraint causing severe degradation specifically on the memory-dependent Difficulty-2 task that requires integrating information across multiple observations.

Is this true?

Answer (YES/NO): YES